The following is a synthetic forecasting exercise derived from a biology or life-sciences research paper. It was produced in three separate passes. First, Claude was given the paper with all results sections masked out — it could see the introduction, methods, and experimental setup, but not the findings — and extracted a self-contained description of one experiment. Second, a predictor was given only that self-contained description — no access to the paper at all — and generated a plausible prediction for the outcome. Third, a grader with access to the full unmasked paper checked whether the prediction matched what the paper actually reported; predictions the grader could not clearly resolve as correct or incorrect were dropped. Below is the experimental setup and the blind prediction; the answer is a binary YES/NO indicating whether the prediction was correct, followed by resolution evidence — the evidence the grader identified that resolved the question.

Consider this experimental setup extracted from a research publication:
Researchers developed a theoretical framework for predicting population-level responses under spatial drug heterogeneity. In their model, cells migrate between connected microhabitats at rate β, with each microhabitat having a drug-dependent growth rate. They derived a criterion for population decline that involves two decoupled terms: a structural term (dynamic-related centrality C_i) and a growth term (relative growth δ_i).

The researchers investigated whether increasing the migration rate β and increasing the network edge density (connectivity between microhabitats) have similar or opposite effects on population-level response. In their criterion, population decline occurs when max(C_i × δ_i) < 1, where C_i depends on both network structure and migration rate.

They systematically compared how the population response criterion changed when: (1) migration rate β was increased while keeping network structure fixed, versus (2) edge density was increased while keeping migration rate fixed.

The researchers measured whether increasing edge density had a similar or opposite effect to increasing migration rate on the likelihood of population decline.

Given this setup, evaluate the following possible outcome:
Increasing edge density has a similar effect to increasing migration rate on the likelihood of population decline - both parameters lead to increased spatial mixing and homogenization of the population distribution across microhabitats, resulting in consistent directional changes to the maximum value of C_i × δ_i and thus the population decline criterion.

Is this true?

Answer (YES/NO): YES